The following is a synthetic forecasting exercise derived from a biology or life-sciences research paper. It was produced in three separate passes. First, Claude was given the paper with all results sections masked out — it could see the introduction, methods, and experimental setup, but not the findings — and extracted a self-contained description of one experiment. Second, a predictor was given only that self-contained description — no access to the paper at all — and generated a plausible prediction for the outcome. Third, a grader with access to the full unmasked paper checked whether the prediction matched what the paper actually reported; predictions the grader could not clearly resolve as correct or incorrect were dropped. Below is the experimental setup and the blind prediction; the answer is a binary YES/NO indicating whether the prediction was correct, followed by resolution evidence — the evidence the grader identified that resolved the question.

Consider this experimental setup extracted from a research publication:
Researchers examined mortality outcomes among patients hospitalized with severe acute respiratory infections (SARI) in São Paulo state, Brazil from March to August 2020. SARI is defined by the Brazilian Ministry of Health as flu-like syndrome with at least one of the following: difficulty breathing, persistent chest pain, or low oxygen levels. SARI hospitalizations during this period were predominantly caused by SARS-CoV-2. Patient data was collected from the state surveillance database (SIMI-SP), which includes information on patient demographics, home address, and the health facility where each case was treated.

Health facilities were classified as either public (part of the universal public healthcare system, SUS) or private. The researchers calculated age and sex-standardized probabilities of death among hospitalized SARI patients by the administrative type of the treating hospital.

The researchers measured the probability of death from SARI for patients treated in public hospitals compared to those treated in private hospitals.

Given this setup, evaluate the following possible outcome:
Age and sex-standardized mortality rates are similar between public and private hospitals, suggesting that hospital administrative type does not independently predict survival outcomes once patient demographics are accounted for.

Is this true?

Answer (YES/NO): NO